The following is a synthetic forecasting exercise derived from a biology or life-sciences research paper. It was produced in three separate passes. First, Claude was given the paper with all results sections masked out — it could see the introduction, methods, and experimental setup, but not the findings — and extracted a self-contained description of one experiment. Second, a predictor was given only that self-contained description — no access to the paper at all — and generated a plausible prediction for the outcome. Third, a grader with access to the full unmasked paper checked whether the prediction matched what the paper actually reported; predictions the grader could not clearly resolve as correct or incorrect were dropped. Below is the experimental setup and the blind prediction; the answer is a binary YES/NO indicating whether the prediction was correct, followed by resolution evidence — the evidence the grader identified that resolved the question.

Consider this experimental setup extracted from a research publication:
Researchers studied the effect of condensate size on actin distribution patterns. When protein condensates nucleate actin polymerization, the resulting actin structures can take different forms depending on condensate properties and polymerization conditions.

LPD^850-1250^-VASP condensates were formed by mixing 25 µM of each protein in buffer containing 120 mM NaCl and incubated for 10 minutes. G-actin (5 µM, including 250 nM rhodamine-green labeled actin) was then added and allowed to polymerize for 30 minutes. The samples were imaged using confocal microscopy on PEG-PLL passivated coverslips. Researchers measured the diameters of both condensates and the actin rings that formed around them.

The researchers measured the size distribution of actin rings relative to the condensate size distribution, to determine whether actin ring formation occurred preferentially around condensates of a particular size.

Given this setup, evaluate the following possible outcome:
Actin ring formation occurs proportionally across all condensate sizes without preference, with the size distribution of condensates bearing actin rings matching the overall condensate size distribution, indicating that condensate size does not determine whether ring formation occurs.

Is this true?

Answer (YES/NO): NO